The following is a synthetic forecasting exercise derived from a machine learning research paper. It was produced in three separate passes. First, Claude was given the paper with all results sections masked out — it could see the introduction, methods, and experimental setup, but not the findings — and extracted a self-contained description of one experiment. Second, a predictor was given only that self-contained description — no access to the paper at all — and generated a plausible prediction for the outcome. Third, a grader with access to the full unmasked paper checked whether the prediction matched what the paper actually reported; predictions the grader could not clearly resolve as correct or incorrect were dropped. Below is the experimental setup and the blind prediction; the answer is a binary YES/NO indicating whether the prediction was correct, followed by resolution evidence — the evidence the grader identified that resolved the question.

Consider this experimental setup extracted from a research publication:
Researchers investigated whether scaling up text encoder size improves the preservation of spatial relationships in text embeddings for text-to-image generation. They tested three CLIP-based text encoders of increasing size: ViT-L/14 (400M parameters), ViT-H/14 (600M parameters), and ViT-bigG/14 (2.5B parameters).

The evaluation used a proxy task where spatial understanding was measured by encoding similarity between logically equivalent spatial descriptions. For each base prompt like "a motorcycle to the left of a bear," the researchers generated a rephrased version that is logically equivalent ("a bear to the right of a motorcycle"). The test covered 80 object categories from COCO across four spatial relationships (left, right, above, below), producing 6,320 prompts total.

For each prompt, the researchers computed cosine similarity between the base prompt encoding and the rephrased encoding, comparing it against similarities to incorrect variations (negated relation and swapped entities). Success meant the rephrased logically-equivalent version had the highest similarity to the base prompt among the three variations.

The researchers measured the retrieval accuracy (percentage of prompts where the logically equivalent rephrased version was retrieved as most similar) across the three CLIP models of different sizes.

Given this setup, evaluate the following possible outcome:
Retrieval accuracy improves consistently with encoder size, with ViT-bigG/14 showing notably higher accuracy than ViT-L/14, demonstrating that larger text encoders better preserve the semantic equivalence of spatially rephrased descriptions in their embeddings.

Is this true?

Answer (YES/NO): NO